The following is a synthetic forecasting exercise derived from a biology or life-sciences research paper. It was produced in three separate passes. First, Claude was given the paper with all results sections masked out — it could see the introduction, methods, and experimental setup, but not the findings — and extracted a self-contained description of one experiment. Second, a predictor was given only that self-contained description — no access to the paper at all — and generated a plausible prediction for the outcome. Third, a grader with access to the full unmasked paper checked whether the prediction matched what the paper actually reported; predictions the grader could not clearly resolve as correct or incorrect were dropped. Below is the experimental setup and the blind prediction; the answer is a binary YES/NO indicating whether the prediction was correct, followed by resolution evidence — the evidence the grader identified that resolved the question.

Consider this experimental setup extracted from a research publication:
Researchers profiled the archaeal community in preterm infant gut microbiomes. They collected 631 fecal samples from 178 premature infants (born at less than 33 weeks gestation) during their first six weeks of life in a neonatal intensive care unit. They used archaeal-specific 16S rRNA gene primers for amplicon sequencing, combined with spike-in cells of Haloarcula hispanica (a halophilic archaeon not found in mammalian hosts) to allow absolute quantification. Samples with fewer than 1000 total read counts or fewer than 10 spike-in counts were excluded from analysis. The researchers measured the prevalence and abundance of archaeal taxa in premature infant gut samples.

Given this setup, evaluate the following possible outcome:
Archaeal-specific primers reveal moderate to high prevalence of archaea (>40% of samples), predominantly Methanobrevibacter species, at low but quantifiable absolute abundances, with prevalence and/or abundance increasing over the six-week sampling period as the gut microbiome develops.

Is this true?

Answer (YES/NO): NO